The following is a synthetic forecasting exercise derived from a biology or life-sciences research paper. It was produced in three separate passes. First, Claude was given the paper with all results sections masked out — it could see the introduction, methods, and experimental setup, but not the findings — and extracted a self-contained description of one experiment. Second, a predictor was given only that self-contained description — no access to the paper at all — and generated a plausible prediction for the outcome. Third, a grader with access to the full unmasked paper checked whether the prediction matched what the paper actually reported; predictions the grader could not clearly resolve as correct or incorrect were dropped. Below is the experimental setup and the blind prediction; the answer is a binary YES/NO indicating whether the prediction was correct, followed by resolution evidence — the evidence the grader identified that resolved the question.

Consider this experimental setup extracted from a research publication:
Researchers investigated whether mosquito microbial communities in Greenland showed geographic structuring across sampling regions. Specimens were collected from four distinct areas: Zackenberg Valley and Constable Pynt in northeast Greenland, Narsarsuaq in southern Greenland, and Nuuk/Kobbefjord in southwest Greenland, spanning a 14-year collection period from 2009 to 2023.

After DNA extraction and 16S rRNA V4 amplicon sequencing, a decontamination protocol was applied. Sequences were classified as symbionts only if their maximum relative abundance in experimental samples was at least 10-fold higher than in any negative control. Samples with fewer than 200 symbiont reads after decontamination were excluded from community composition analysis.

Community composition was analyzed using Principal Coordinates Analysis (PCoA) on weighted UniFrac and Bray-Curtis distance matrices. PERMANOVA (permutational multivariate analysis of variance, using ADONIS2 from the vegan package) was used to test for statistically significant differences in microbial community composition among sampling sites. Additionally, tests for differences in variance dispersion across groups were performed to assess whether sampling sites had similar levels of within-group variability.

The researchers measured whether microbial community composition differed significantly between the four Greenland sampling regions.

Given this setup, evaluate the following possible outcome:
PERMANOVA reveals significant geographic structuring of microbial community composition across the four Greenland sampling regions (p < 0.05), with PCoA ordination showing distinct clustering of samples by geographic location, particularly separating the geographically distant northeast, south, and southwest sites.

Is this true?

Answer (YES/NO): NO